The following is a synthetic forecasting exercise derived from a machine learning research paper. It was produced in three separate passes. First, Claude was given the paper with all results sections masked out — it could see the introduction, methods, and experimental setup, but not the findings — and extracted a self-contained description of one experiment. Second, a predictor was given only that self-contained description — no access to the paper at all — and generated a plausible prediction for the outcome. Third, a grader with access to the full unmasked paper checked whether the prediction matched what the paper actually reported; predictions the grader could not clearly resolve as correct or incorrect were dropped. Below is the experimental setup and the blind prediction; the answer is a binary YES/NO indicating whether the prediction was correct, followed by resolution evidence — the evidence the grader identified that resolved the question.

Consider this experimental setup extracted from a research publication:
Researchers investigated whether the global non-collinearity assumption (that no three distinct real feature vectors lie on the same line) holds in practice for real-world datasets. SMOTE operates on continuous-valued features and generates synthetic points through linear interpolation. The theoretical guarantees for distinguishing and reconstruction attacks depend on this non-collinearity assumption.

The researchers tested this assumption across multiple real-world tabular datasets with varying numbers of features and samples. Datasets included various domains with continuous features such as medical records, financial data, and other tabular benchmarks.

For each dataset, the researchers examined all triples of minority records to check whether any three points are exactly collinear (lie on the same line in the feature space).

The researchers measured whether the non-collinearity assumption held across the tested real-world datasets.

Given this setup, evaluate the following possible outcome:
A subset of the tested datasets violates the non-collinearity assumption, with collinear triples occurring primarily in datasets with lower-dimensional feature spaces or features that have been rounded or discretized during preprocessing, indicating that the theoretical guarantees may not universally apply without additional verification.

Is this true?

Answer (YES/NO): NO